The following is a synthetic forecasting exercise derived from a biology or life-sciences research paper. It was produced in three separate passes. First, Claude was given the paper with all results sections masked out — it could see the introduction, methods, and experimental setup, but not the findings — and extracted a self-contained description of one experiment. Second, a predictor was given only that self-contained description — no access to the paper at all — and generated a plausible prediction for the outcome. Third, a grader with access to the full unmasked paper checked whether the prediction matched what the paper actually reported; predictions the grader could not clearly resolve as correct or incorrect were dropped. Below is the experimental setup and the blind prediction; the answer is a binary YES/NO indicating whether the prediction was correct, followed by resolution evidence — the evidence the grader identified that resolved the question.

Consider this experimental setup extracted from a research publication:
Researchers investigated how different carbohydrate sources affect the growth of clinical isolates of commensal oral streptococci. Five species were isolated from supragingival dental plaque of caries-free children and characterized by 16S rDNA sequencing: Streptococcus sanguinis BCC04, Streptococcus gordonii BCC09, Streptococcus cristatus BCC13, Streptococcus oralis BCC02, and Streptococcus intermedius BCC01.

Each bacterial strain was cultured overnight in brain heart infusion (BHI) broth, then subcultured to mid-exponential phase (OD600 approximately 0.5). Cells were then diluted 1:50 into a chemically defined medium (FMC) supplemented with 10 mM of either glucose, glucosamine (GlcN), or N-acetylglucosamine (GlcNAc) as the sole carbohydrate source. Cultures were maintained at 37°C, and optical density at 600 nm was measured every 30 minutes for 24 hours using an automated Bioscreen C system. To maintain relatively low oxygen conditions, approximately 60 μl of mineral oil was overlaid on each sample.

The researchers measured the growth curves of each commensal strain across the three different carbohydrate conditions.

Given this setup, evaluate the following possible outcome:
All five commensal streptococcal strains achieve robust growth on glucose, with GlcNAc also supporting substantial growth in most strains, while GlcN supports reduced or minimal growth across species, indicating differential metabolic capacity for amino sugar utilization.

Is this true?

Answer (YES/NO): NO